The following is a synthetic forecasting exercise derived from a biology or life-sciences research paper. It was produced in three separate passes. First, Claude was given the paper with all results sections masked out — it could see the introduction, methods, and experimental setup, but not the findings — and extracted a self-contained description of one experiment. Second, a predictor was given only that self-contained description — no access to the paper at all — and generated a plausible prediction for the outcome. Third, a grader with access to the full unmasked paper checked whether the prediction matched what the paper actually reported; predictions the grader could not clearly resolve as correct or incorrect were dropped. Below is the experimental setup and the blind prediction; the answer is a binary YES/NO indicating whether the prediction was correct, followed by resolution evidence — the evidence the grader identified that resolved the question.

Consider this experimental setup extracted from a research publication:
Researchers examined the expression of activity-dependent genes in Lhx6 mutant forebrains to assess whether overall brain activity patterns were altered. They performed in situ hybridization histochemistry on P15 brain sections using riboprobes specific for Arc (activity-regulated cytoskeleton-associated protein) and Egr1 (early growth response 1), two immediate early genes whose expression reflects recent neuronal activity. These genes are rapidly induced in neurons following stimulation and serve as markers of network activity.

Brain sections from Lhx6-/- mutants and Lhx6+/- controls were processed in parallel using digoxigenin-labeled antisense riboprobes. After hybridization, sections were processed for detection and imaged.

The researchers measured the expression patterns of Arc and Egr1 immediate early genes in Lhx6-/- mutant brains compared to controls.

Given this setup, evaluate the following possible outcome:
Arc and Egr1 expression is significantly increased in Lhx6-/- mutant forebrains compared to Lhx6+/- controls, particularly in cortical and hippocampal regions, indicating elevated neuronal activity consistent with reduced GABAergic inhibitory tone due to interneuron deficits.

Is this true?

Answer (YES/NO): YES